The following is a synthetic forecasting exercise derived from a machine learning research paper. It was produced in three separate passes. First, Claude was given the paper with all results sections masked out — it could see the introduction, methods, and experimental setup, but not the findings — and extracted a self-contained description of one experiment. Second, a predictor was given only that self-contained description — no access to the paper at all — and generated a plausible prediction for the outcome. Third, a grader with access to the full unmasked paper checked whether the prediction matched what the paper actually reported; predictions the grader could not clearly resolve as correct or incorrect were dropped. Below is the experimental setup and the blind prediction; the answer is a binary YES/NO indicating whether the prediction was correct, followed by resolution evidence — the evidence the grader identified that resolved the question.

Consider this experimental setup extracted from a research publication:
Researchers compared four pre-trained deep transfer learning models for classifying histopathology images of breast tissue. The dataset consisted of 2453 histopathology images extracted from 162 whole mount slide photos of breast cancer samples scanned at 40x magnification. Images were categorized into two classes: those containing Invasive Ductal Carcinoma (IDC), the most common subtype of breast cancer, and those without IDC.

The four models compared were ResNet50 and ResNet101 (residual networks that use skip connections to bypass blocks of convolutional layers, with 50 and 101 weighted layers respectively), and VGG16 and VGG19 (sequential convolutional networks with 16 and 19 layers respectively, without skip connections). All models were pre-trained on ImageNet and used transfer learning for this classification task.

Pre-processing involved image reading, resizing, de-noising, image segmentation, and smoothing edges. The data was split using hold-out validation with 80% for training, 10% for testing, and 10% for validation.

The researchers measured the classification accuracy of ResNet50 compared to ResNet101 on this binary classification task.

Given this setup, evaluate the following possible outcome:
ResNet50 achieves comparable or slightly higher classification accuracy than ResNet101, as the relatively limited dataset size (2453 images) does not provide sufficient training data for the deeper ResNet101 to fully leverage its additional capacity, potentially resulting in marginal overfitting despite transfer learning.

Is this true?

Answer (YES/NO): YES